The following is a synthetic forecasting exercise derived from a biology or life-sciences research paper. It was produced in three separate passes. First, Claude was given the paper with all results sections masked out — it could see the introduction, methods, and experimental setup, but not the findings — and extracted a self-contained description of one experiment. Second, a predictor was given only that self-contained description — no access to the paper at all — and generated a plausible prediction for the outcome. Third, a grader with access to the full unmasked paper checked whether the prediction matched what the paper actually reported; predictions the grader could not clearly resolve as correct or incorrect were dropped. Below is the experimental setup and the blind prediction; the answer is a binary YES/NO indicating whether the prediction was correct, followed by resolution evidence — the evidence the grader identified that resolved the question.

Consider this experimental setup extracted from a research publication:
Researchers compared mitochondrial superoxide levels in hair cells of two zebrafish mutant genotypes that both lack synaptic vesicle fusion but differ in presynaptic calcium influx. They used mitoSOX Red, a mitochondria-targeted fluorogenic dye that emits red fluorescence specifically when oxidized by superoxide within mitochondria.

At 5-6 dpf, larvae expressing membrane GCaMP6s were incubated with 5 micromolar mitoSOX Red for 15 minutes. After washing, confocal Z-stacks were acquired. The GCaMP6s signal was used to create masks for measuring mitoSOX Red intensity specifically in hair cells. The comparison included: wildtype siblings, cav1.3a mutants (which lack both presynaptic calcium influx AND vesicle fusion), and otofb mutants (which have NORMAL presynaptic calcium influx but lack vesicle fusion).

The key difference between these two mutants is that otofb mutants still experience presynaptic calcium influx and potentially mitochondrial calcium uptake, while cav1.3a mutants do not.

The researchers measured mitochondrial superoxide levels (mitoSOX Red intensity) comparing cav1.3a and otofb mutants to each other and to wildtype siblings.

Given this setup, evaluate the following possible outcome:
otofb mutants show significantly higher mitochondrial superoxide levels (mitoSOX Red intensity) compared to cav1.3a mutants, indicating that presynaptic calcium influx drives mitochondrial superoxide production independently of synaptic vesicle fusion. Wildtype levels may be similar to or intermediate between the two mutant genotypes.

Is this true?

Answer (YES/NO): NO